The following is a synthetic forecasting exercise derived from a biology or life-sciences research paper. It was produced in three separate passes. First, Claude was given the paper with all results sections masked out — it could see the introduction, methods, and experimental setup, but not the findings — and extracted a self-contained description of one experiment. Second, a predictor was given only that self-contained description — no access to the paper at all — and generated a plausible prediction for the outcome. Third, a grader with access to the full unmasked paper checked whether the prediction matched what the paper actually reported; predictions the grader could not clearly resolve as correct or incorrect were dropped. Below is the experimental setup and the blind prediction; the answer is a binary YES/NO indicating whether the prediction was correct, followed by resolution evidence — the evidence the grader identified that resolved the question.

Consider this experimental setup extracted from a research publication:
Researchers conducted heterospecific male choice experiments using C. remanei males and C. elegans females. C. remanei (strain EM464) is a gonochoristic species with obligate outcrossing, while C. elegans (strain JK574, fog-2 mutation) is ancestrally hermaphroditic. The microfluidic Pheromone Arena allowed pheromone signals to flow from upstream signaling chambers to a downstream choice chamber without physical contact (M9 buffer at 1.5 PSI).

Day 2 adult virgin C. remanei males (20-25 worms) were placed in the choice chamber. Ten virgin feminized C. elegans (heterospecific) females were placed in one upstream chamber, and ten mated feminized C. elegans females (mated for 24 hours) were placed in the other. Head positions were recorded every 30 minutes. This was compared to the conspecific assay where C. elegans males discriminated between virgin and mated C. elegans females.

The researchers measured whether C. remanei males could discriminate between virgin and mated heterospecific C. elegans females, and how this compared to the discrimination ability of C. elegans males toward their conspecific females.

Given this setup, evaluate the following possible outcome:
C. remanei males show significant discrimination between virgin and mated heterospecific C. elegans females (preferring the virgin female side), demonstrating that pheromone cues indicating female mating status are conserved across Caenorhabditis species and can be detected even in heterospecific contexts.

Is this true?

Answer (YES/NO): YES